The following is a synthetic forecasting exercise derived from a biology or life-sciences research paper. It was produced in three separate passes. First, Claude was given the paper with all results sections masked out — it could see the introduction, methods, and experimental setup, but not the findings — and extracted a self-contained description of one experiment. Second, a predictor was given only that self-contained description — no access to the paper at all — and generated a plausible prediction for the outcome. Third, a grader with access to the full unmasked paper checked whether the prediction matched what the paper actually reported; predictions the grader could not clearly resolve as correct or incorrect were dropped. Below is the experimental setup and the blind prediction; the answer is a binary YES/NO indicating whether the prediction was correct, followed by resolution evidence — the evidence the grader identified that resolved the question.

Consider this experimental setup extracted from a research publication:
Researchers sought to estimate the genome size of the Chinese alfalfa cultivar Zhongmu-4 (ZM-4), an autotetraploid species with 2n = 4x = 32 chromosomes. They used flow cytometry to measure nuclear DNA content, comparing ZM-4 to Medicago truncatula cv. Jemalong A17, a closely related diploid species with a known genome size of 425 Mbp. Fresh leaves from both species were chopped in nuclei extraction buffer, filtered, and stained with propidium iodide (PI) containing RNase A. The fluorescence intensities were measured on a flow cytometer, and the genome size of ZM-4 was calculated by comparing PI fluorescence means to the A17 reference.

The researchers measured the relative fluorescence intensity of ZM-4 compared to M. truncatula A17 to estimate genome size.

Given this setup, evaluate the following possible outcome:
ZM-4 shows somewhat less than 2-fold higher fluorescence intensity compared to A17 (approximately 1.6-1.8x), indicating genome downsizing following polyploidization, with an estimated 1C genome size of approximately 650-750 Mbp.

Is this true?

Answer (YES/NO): NO